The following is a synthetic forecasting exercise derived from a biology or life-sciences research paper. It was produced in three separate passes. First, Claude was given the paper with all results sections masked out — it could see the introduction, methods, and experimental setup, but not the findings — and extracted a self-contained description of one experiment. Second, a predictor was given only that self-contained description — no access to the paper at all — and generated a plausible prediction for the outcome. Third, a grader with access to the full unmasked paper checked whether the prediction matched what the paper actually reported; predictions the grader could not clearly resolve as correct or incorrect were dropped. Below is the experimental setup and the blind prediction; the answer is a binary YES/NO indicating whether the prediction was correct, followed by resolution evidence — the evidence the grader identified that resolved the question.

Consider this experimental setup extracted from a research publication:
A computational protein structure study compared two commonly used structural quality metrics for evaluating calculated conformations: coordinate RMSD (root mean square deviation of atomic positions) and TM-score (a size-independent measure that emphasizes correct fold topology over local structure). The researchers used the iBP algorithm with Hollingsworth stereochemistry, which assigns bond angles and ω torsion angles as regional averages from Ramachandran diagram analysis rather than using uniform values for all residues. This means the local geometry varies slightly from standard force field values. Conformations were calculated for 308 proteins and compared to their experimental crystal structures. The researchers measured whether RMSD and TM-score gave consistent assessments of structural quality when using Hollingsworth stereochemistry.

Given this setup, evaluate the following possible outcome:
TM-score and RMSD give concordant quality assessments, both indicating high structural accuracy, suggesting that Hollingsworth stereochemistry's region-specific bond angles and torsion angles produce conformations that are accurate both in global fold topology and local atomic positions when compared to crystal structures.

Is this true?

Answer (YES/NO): NO